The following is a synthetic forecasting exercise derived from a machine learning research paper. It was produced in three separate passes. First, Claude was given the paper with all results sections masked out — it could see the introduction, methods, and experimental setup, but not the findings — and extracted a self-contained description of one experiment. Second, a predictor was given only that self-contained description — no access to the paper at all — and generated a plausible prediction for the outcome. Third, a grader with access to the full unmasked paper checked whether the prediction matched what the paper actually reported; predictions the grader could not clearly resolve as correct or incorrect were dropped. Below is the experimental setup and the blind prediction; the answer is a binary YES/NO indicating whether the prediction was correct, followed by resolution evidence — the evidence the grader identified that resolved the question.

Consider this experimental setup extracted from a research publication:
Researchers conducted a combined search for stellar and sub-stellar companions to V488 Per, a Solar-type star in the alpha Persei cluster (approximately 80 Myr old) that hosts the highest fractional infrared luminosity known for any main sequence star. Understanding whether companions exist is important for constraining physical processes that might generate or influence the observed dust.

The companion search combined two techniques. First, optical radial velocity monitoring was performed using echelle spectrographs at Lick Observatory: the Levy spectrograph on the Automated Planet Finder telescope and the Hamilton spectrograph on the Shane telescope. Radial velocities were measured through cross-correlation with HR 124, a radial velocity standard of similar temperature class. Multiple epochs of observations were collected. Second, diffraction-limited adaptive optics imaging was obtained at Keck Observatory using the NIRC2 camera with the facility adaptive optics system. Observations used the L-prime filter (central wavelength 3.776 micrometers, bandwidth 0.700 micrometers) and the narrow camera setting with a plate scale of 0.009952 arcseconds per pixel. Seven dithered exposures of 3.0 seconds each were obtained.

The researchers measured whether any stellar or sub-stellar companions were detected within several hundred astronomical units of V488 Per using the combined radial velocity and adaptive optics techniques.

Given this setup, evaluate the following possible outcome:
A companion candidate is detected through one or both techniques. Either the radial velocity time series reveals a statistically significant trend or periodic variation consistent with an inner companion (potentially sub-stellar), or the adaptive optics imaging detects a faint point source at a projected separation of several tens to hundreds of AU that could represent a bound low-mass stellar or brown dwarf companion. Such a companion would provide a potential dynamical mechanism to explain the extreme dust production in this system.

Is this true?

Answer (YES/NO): NO